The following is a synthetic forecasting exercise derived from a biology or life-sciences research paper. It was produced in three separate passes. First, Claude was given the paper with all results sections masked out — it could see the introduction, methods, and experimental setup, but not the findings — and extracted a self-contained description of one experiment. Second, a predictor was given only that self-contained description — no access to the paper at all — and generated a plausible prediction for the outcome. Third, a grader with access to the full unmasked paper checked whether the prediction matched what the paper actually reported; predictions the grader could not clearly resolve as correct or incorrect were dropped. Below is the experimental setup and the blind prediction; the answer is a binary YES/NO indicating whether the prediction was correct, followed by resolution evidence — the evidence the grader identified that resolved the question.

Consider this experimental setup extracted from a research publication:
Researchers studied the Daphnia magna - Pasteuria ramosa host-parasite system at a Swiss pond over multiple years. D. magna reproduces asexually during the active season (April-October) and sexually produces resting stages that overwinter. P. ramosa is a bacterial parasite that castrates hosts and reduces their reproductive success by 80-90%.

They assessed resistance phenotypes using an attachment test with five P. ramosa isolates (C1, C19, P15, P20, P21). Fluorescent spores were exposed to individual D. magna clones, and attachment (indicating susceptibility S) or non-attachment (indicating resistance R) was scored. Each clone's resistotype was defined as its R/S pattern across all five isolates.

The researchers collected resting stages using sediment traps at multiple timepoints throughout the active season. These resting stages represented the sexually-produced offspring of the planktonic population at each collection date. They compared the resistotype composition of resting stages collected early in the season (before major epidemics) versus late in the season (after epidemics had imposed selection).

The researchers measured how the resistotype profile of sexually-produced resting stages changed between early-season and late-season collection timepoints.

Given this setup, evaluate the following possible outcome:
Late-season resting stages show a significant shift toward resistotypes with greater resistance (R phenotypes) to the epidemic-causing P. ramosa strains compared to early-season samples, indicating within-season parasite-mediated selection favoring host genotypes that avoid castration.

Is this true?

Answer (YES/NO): NO